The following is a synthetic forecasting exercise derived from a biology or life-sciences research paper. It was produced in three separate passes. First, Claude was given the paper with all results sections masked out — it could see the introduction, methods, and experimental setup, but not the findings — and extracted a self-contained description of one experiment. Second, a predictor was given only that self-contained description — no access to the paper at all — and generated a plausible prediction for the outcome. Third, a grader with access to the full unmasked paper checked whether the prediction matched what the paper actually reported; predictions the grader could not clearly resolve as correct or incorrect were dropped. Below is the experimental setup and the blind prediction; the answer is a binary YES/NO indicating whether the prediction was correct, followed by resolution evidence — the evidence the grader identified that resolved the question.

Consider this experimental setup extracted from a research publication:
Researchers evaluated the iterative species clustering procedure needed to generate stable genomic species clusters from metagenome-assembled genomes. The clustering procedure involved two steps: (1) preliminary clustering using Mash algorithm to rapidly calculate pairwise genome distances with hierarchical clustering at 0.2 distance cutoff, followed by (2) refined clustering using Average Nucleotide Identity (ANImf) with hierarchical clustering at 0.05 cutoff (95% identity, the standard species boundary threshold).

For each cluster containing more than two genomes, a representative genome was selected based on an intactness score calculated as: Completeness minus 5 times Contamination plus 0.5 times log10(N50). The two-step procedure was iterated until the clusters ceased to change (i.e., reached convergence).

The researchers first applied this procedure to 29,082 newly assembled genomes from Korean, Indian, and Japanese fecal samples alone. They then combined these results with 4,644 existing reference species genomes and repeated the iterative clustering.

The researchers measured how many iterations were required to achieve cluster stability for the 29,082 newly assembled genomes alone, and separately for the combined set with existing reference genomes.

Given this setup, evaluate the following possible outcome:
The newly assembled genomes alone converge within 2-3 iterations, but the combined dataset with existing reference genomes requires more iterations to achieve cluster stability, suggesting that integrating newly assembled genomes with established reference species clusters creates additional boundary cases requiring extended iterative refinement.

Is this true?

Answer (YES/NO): NO